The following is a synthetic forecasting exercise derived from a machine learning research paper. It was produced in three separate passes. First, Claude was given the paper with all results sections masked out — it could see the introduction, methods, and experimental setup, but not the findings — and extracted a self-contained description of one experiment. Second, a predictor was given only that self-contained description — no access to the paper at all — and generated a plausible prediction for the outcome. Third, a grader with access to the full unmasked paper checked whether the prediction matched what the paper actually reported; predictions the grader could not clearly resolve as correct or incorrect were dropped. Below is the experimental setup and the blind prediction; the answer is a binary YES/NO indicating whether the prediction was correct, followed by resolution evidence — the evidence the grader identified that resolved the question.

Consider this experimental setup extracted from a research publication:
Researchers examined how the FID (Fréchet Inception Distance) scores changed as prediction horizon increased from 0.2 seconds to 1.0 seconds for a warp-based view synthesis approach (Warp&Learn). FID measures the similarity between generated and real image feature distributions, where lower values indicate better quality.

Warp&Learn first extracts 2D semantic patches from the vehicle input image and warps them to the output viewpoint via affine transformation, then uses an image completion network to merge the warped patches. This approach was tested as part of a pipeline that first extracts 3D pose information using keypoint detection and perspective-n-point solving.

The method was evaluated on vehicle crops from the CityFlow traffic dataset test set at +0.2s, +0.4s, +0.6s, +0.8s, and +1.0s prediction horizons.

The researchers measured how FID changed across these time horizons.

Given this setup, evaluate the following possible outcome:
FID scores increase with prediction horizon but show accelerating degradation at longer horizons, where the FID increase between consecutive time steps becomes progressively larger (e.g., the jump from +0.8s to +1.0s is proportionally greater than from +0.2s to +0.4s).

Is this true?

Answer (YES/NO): NO